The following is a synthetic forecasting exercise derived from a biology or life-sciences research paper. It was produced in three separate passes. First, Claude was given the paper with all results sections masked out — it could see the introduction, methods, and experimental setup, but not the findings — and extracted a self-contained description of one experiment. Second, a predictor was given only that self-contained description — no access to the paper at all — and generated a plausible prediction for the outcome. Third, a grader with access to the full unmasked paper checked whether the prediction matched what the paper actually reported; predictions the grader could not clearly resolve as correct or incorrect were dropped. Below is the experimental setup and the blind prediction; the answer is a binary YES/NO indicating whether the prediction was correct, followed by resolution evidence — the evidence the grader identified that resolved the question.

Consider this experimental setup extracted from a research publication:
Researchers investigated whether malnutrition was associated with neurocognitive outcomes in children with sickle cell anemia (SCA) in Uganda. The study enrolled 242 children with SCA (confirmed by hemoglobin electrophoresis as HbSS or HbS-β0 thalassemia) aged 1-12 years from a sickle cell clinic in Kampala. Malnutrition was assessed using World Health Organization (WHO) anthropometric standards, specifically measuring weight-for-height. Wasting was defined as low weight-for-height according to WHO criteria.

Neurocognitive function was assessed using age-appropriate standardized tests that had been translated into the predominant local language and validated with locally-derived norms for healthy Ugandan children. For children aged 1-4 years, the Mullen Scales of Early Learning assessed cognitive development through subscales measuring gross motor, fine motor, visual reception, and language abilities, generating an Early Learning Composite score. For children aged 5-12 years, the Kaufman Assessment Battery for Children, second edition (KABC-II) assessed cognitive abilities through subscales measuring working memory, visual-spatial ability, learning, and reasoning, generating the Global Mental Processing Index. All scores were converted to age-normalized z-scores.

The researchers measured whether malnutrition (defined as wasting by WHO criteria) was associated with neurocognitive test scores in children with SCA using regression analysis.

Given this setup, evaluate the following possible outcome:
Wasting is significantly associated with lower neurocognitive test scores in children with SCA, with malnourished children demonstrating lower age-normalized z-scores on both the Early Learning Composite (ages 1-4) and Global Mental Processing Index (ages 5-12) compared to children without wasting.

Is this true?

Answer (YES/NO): NO